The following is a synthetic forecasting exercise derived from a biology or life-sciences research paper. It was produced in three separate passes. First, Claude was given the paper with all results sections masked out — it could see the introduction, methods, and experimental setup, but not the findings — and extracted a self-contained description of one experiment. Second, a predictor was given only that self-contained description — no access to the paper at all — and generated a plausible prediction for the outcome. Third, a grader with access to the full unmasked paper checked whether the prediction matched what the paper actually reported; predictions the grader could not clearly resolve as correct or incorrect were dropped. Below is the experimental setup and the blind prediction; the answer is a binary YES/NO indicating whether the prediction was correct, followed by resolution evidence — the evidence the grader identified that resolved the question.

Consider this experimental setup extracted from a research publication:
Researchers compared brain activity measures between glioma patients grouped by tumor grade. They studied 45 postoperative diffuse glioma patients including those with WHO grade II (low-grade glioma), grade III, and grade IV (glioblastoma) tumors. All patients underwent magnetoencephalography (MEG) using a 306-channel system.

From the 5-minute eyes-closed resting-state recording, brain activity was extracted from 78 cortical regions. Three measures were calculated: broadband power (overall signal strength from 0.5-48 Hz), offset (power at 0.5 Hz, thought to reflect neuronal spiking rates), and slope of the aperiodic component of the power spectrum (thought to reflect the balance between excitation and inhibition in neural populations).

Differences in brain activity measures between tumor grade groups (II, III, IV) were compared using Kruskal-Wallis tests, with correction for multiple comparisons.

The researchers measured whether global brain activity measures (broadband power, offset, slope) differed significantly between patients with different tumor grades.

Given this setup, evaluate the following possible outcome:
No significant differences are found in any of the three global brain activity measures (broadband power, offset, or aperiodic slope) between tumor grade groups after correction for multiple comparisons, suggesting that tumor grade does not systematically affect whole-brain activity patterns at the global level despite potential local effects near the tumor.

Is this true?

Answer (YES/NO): YES